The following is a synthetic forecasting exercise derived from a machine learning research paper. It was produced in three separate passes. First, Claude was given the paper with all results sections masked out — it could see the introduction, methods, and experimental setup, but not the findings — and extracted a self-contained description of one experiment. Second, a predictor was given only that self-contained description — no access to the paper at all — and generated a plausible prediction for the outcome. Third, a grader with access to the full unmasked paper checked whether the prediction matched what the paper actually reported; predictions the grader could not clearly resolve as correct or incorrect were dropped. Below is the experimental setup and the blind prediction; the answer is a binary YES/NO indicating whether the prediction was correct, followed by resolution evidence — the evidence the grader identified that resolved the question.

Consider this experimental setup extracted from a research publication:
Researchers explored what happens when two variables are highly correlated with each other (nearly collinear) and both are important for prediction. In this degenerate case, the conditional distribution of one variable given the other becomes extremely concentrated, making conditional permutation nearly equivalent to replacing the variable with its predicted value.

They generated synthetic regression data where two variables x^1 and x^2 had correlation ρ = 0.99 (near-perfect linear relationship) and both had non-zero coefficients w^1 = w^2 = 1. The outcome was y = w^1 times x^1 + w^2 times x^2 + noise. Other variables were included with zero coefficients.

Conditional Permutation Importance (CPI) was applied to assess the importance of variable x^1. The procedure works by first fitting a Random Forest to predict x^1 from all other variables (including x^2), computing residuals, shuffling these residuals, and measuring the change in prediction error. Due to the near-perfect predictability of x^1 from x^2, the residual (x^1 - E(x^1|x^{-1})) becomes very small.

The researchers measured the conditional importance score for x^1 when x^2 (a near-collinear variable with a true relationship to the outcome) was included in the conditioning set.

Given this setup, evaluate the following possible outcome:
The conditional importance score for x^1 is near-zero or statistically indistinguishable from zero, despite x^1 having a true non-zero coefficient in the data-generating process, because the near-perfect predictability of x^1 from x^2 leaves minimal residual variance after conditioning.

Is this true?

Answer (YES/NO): YES